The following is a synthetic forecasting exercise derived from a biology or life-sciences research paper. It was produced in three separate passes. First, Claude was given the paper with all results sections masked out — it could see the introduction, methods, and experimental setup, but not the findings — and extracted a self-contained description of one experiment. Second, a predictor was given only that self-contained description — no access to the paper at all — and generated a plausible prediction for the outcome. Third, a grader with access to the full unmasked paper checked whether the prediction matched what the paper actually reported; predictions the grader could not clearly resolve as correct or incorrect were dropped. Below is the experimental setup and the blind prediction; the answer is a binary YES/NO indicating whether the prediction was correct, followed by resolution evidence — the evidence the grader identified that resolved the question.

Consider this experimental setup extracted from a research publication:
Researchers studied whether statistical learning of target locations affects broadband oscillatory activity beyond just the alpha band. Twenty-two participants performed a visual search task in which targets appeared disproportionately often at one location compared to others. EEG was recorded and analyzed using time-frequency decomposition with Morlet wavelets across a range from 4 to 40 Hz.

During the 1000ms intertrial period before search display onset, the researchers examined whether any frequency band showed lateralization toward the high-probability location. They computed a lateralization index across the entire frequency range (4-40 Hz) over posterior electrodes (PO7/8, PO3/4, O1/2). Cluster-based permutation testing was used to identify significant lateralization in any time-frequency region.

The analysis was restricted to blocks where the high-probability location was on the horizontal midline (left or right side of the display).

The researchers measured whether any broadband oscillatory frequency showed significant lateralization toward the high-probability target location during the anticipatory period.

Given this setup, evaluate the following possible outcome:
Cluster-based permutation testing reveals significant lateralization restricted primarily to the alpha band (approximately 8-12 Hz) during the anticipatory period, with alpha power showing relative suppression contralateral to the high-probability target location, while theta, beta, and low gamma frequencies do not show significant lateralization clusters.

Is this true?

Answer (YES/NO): NO